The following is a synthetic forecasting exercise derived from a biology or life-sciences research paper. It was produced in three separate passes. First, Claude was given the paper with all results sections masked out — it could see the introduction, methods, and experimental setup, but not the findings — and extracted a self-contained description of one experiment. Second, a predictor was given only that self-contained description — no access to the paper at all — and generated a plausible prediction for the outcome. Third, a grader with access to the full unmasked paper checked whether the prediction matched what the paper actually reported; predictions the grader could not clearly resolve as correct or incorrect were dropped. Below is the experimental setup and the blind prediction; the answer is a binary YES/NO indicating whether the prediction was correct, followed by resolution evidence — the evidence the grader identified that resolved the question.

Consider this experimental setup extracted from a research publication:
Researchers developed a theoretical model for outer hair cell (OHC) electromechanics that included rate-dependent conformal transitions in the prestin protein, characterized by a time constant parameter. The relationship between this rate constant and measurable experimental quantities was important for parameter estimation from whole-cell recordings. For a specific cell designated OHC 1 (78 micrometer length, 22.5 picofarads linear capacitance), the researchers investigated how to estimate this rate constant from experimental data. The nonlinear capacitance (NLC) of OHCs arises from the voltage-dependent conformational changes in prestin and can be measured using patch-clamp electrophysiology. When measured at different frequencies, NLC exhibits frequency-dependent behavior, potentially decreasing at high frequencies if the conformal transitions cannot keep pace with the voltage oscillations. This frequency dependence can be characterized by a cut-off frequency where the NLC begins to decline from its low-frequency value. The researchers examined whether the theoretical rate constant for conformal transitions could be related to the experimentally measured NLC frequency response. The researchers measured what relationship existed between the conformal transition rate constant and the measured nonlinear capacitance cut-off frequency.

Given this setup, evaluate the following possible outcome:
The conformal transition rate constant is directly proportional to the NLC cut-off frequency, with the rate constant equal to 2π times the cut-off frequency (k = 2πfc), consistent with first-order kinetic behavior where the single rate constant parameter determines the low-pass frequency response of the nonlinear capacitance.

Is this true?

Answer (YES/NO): YES